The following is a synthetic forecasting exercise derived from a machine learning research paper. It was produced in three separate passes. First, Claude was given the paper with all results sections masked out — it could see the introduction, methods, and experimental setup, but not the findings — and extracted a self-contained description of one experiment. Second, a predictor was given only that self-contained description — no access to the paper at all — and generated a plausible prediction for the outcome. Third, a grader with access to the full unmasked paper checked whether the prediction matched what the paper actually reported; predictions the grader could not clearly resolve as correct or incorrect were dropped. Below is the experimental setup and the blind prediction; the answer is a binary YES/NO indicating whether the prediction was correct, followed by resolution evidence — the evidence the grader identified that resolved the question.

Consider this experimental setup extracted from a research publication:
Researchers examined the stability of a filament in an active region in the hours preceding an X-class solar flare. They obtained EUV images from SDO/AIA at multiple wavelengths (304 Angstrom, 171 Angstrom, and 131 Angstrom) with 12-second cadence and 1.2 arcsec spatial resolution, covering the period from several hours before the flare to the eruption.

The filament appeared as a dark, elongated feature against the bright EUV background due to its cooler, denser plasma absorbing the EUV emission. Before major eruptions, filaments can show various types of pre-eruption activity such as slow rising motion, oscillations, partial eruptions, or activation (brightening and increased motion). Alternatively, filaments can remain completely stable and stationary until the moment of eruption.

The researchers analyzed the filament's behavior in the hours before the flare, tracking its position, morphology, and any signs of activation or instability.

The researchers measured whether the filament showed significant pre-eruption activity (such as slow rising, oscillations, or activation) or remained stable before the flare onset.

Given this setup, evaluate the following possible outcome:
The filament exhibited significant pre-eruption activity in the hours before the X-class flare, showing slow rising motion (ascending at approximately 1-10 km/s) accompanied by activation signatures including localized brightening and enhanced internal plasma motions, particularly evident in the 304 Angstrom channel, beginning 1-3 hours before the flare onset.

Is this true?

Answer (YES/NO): NO